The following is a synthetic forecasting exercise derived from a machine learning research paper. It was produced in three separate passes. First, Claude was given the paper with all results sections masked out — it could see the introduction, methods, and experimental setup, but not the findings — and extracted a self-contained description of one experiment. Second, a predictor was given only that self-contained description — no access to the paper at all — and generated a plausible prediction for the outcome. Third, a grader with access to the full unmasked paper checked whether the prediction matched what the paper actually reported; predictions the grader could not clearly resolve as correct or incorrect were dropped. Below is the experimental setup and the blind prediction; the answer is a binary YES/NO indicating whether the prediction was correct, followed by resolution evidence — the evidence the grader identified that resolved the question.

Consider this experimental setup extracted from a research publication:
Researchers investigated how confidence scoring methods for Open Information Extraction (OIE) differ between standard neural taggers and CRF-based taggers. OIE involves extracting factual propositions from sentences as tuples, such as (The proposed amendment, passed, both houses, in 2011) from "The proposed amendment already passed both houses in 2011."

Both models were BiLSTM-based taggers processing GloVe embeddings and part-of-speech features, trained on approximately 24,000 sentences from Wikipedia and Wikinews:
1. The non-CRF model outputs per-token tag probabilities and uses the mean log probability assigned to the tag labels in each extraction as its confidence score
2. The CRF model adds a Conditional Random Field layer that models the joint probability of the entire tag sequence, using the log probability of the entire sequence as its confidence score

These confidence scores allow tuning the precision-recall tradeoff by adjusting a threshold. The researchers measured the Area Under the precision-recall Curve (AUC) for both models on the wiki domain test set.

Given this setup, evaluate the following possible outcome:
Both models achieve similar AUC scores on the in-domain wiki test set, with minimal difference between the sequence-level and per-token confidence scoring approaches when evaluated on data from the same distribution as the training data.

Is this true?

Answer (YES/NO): YES